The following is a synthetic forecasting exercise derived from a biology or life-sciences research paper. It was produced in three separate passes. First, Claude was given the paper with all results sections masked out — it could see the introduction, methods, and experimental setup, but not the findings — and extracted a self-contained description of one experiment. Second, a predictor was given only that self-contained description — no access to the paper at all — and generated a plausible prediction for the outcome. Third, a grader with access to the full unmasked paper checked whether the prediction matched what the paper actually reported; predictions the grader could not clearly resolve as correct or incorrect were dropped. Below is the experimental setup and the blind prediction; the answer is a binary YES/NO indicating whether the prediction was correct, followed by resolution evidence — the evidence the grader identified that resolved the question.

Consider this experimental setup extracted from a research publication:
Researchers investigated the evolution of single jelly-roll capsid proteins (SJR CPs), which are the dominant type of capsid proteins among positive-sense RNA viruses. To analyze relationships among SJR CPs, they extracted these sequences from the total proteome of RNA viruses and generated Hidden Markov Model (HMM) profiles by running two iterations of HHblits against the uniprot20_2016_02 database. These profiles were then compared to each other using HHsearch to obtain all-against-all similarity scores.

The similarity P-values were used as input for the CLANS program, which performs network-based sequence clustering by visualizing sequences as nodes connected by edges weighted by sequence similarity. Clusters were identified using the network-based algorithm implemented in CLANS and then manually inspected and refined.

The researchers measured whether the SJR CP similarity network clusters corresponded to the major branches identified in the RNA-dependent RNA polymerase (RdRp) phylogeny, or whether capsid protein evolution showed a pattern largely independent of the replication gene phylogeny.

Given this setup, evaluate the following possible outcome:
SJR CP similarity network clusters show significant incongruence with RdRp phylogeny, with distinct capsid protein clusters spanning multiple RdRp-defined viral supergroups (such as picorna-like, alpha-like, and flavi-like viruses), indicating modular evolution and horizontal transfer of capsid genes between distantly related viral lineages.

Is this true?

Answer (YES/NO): NO